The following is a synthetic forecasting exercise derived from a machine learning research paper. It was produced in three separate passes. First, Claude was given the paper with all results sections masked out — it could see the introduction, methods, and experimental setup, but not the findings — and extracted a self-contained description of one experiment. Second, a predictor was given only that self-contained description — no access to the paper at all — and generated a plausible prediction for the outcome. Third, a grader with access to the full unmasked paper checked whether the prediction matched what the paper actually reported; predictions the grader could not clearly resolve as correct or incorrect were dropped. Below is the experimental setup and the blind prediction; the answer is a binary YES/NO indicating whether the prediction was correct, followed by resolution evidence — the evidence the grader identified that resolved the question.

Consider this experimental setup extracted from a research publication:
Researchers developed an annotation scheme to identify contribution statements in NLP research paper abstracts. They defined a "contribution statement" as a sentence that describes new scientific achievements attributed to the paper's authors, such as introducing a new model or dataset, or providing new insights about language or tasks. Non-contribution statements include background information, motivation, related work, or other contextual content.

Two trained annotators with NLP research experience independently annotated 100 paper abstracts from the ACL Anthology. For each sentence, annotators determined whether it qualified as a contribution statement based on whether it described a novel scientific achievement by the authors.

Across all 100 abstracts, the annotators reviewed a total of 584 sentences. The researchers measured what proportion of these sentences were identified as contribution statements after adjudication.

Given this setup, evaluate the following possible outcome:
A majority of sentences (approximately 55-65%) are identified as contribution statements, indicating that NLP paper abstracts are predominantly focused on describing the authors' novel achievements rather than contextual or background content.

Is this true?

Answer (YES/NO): YES